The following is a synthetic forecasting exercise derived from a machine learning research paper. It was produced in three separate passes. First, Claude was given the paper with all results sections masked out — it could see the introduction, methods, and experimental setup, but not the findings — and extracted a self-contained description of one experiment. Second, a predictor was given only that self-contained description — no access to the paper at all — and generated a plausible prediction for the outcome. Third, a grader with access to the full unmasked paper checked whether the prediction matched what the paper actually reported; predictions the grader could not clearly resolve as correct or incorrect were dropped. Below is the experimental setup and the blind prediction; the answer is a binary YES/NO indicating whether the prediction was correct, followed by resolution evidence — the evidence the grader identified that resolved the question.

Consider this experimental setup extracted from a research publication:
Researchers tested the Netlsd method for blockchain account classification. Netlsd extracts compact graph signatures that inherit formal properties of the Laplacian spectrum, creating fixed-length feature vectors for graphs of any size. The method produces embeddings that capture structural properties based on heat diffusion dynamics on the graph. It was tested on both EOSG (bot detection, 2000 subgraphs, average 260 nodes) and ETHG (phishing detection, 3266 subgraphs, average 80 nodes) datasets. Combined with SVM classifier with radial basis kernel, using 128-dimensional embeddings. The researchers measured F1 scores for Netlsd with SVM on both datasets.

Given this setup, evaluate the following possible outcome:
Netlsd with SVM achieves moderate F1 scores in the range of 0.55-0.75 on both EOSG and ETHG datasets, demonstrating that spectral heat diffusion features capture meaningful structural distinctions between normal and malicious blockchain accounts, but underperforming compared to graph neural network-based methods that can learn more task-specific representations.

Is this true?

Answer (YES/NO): NO